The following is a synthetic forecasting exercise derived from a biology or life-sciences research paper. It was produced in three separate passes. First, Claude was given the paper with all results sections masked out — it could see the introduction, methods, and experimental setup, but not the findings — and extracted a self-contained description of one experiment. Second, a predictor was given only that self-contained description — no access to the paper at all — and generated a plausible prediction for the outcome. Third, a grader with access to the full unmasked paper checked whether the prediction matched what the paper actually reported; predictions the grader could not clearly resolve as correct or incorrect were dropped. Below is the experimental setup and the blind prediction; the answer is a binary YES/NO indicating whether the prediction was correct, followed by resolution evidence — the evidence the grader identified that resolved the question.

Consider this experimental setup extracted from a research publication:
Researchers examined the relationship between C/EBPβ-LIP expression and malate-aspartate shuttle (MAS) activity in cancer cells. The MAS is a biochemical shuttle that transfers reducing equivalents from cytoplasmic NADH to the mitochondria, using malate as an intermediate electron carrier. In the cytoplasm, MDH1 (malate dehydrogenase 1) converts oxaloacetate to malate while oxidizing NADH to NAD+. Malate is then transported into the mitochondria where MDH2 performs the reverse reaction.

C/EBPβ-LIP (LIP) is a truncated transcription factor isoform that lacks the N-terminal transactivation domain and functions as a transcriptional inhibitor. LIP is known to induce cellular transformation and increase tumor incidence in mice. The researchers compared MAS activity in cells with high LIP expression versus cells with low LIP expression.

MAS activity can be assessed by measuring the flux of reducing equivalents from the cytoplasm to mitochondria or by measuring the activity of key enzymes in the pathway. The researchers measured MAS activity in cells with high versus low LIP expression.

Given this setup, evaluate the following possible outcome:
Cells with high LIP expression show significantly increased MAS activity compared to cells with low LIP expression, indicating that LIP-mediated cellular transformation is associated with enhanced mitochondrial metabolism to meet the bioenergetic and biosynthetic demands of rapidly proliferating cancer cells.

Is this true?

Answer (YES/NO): YES